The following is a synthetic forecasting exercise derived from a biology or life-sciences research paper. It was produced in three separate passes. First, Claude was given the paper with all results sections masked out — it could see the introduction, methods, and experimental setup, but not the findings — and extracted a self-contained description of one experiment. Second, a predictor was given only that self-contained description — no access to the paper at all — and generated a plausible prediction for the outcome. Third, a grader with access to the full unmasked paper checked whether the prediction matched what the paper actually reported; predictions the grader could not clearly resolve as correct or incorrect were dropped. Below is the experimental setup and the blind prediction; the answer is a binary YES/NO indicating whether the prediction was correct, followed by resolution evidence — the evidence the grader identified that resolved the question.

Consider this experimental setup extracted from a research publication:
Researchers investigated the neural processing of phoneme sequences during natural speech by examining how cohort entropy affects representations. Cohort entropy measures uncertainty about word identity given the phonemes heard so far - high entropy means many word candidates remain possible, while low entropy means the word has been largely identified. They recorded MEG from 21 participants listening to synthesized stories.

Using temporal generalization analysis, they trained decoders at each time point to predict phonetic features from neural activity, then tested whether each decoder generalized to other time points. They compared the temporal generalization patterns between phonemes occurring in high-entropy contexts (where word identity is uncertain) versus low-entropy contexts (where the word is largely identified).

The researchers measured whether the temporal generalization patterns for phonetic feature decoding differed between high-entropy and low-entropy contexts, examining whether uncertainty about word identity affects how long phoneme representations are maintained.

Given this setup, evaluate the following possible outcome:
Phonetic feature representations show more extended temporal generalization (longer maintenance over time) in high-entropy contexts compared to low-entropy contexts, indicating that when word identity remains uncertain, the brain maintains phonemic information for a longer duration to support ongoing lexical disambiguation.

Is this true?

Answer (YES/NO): YES